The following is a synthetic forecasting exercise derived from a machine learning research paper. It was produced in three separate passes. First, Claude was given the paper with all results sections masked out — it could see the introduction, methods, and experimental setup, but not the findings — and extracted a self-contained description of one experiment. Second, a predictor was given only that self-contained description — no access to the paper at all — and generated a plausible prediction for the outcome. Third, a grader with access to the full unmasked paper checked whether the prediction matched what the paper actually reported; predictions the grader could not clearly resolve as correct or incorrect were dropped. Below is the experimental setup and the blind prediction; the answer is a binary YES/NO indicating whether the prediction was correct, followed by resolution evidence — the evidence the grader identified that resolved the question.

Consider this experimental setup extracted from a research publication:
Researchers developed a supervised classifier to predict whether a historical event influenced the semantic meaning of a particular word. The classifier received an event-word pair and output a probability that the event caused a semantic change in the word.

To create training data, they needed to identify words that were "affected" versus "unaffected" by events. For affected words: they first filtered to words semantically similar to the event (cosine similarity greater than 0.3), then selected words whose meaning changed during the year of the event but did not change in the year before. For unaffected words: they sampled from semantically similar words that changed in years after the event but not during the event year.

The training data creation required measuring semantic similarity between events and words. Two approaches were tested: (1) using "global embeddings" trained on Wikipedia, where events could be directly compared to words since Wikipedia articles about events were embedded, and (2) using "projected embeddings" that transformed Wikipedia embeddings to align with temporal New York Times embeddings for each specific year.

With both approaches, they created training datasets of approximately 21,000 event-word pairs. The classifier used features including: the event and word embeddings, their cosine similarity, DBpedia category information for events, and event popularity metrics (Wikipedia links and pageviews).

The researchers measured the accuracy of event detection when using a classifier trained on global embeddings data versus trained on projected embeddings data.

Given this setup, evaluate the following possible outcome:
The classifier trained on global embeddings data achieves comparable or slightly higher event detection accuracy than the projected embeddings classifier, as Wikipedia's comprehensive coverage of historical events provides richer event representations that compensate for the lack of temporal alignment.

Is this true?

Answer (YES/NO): NO